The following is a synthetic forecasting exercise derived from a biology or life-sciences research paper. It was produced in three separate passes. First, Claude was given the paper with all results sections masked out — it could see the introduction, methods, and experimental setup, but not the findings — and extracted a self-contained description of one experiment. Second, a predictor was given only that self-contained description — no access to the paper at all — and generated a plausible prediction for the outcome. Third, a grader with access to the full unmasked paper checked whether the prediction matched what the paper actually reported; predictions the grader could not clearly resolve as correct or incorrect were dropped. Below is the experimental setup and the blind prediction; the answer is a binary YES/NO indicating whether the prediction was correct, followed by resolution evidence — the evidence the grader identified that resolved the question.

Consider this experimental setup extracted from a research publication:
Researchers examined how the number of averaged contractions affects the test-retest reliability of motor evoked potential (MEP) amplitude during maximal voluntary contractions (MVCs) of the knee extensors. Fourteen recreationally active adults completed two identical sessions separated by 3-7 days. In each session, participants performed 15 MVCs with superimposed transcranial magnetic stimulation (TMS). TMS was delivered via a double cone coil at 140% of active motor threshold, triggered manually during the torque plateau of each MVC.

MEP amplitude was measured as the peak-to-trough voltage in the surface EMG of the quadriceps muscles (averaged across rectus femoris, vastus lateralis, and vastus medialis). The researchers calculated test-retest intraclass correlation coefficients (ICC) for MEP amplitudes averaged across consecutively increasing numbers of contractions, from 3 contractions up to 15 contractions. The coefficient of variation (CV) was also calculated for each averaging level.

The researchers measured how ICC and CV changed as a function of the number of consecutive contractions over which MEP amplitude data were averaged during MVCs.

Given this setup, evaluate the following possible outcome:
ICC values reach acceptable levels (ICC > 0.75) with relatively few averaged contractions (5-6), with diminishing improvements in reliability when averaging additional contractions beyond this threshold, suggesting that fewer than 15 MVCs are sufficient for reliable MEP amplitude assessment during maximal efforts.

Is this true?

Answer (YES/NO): NO